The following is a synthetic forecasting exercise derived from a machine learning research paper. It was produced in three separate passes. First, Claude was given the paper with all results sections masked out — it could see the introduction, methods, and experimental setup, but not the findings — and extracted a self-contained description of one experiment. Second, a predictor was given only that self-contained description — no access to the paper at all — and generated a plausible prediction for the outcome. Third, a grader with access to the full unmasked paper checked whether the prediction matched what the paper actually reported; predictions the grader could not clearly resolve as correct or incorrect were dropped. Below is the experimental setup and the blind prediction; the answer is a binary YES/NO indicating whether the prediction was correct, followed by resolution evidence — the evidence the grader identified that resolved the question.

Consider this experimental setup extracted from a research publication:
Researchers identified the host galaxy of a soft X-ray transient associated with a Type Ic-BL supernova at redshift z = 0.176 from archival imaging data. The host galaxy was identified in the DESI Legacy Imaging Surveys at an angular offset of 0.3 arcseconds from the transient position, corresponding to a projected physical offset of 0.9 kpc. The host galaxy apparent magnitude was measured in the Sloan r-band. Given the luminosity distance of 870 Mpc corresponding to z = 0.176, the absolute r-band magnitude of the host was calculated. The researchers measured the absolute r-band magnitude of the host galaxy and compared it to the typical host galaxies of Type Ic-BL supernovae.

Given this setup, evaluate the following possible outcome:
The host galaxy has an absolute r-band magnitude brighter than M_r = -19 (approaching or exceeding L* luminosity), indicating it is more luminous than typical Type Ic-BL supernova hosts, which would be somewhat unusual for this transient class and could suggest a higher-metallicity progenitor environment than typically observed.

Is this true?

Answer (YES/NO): NO